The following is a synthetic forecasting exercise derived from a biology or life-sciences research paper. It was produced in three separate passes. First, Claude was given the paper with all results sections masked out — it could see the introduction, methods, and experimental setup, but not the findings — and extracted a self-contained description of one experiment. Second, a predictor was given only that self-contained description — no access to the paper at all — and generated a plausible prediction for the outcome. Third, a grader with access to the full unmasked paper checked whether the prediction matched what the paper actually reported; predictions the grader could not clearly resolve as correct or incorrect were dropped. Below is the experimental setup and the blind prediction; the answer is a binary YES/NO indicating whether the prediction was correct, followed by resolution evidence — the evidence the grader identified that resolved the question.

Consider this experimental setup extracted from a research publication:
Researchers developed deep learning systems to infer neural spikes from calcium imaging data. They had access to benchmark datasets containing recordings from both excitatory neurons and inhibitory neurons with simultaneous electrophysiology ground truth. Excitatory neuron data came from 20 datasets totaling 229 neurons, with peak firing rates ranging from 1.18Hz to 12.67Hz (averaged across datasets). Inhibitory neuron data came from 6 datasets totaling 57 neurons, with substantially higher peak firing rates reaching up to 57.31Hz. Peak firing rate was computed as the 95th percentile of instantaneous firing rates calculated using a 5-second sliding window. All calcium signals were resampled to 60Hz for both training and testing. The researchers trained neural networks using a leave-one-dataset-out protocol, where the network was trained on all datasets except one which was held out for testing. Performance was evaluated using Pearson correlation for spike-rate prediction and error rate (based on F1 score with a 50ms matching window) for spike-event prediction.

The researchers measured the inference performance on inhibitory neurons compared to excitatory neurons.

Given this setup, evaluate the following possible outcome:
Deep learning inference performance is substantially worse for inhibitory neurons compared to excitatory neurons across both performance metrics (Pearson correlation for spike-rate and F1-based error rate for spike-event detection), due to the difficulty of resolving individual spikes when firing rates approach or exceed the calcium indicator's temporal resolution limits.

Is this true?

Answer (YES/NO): YES